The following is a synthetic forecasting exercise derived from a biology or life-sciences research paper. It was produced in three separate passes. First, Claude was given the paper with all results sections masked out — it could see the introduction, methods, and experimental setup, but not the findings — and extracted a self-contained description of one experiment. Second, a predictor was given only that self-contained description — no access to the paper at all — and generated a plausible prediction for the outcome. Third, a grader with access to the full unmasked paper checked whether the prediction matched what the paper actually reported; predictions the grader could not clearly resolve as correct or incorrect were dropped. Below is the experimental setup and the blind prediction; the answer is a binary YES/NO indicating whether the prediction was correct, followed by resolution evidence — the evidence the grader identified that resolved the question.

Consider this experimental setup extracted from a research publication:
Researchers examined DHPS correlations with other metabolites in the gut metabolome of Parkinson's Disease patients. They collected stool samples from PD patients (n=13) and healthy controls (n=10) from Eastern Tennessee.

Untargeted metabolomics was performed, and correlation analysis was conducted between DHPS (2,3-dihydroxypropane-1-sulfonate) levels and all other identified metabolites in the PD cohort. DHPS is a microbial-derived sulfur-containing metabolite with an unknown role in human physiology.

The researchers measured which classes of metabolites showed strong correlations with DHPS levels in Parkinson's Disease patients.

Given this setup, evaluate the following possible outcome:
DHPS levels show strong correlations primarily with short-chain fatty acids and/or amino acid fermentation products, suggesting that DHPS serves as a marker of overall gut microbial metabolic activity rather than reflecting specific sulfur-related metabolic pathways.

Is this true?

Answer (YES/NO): NO